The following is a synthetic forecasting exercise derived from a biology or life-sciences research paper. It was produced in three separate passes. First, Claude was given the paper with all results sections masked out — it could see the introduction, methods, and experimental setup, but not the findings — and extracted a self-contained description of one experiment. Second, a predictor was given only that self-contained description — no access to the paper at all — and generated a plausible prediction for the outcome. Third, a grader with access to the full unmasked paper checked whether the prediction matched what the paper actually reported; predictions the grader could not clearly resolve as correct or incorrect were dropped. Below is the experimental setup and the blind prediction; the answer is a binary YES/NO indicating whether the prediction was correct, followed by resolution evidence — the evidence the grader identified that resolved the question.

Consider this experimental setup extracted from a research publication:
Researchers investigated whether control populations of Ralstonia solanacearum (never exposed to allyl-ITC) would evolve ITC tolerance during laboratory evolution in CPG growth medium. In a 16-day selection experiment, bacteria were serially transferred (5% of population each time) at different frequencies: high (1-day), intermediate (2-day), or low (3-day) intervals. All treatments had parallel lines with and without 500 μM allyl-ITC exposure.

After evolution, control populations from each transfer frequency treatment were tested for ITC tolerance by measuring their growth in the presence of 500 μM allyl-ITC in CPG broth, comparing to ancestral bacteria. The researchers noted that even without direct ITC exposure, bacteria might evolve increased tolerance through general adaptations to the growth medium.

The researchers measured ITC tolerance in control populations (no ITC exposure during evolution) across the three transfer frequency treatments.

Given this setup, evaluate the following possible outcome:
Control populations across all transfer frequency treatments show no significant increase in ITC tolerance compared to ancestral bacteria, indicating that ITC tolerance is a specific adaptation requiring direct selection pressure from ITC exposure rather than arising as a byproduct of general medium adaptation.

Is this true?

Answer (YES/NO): NO